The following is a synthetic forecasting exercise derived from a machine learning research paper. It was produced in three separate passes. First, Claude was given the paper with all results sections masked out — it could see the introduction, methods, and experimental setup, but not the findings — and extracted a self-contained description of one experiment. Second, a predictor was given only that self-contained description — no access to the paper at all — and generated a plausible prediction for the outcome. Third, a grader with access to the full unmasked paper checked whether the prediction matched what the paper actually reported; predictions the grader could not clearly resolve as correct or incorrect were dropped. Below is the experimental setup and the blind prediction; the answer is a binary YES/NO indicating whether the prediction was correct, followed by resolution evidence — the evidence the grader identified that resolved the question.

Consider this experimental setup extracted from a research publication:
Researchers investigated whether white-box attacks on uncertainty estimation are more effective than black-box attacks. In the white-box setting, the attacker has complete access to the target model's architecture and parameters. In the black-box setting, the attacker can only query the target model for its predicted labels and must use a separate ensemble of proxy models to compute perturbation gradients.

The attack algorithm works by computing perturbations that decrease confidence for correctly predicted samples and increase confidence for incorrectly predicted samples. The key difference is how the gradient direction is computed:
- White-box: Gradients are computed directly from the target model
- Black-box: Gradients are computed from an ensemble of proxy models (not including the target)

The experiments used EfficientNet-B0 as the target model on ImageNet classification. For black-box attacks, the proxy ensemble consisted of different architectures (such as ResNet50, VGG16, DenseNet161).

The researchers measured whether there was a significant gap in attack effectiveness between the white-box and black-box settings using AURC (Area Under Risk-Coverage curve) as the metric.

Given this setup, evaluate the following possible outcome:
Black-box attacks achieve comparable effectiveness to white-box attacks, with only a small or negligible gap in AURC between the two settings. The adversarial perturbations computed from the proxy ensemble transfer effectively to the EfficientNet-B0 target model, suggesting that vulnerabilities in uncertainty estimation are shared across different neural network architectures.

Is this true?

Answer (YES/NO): NO